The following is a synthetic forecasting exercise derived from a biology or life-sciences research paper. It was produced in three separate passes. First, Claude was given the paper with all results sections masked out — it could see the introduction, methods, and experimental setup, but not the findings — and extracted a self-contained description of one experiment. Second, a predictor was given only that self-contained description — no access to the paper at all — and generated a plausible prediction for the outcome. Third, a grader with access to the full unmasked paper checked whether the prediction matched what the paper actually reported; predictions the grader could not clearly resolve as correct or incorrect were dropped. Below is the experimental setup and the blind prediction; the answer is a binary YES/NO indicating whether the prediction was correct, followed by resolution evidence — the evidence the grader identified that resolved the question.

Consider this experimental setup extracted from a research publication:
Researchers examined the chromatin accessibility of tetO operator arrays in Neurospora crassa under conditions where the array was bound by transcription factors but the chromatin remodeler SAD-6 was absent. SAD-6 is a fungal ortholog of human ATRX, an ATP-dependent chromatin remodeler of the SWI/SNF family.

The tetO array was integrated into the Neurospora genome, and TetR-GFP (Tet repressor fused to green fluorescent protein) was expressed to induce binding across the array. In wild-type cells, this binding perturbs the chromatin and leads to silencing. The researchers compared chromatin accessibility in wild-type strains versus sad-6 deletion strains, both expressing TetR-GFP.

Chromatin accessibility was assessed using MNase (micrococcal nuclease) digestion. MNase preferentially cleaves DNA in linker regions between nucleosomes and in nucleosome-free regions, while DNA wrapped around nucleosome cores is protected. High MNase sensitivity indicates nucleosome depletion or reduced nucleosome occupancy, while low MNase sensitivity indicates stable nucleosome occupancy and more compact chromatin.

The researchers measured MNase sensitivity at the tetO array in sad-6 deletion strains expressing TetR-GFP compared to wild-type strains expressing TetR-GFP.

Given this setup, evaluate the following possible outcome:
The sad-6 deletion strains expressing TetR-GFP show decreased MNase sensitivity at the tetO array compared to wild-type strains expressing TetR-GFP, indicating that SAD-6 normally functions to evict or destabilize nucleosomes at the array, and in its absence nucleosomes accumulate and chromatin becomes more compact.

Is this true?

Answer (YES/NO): NO